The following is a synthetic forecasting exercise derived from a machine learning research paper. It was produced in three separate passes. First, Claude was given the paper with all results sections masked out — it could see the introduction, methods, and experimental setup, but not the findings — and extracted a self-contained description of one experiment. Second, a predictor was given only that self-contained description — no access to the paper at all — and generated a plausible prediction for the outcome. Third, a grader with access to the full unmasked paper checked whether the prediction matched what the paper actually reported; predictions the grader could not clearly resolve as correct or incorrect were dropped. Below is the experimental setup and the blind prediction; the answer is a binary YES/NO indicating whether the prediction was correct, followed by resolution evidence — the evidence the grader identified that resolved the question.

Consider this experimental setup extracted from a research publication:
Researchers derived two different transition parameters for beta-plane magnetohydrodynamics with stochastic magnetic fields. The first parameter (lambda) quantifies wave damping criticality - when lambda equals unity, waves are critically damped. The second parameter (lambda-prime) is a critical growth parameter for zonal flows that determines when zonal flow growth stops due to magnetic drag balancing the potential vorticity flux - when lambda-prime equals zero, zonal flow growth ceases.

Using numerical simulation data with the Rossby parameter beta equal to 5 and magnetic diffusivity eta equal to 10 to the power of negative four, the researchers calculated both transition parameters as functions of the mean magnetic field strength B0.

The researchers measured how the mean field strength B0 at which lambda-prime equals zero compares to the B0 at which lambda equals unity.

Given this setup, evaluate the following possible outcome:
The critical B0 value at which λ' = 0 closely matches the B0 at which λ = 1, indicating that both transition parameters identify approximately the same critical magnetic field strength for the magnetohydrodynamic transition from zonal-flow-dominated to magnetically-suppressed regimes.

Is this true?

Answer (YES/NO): NO